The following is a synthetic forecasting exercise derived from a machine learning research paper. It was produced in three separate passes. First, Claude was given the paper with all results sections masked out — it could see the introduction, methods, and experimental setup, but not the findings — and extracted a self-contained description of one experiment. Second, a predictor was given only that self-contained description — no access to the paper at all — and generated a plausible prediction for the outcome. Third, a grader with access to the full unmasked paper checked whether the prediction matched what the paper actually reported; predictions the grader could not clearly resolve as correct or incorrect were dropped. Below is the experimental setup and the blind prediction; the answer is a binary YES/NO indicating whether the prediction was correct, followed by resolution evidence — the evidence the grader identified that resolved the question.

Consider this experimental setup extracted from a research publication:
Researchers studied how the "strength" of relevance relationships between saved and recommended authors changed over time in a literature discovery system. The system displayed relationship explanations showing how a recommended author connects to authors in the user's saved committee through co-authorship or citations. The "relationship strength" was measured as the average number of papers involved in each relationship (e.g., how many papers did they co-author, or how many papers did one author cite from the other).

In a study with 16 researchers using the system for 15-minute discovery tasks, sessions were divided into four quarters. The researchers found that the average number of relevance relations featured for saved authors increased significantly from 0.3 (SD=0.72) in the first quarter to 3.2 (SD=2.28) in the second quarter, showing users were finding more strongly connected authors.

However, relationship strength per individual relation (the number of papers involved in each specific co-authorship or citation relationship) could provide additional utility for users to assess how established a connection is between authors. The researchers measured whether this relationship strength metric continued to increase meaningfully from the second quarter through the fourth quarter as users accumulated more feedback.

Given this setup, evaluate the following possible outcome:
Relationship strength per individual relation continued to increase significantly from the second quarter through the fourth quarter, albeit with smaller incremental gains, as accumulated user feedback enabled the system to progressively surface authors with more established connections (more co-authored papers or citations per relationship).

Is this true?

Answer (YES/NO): NO